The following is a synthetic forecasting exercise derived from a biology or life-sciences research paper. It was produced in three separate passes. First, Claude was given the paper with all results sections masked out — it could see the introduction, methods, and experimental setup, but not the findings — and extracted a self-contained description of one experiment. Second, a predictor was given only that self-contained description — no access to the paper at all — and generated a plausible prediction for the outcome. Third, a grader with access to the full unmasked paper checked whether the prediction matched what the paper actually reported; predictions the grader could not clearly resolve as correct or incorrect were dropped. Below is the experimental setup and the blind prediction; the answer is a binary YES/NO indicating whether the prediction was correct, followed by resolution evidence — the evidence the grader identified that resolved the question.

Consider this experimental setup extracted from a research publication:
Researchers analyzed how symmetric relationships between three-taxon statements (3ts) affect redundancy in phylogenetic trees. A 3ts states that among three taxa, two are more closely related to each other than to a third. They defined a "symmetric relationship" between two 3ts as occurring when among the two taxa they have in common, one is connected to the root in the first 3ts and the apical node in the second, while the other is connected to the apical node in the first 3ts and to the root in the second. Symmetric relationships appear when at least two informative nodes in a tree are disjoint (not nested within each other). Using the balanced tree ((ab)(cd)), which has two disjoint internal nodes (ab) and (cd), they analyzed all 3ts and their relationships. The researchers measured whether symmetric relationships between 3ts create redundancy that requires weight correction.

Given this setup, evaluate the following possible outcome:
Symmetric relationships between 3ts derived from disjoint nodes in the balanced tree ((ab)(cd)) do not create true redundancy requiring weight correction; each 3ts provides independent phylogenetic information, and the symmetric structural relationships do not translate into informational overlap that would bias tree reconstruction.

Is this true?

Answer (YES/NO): YES